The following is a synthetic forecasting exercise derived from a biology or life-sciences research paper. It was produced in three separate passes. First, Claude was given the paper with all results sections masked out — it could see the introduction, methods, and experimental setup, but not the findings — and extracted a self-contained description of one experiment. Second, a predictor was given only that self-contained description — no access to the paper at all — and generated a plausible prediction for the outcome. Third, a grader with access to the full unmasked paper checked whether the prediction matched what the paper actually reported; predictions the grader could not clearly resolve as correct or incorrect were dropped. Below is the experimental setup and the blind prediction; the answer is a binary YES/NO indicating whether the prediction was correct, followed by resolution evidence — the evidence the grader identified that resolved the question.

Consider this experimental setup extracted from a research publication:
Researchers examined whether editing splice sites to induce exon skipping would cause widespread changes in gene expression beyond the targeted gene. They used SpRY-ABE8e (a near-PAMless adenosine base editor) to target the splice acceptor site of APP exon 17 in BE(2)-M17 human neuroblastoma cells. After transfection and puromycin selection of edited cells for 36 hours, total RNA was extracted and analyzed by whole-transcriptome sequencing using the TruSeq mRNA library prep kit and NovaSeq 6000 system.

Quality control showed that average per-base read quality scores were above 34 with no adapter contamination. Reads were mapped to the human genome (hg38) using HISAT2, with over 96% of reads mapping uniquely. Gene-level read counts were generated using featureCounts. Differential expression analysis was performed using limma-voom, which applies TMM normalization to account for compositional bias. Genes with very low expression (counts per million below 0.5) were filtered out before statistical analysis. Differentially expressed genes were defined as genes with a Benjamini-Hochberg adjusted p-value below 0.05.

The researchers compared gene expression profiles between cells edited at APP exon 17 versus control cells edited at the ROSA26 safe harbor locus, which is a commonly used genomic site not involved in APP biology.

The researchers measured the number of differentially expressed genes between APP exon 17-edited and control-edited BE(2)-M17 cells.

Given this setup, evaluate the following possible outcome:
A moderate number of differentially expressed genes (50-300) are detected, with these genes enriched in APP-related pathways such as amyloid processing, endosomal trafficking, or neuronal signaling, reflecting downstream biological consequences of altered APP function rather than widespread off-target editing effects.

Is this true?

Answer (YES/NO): NO